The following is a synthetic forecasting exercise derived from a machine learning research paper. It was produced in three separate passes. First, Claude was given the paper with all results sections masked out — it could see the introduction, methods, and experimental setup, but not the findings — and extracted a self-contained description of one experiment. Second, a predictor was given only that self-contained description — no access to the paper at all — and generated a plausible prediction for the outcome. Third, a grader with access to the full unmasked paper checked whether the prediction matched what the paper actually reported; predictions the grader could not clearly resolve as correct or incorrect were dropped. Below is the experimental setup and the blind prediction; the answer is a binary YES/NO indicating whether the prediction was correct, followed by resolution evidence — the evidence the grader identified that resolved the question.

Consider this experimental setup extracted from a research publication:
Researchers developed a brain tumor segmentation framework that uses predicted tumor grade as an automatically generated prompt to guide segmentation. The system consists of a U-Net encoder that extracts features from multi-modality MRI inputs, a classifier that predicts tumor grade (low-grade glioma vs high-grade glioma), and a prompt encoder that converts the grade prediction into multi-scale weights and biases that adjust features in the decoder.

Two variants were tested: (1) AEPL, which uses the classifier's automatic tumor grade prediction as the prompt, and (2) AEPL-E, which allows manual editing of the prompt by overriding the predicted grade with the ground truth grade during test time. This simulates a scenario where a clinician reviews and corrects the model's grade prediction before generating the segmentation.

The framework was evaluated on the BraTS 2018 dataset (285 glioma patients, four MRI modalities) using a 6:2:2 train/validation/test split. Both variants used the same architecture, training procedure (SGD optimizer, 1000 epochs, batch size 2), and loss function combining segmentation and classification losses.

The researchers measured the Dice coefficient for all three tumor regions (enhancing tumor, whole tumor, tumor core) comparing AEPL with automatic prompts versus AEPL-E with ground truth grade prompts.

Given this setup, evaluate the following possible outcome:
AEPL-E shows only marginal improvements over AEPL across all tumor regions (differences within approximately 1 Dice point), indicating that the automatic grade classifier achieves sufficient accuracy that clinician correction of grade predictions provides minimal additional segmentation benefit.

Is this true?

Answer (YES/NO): YES